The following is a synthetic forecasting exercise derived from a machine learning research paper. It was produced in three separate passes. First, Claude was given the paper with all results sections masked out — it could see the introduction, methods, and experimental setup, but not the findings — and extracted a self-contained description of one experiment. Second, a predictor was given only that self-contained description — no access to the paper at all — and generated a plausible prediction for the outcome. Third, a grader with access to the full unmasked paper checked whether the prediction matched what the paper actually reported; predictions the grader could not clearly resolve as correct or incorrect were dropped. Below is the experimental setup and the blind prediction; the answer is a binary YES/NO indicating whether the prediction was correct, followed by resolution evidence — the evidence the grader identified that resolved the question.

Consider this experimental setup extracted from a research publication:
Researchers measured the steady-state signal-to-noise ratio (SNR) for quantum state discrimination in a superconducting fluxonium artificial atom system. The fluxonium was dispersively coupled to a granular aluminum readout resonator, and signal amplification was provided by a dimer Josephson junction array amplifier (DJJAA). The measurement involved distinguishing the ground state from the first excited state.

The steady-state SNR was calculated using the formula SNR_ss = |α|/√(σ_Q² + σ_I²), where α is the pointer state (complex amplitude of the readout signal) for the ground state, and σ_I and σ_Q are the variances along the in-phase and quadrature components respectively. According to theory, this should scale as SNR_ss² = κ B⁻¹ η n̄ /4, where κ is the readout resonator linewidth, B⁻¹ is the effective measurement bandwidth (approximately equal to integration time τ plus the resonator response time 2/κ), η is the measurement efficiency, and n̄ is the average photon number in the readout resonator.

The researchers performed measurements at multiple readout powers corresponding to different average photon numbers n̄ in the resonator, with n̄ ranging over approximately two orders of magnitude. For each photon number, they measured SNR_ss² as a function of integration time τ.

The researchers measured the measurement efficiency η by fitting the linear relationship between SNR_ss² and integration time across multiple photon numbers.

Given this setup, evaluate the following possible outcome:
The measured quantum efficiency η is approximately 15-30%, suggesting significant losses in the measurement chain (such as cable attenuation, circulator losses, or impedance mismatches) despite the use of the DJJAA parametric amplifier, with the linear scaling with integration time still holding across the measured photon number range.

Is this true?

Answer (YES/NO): NO